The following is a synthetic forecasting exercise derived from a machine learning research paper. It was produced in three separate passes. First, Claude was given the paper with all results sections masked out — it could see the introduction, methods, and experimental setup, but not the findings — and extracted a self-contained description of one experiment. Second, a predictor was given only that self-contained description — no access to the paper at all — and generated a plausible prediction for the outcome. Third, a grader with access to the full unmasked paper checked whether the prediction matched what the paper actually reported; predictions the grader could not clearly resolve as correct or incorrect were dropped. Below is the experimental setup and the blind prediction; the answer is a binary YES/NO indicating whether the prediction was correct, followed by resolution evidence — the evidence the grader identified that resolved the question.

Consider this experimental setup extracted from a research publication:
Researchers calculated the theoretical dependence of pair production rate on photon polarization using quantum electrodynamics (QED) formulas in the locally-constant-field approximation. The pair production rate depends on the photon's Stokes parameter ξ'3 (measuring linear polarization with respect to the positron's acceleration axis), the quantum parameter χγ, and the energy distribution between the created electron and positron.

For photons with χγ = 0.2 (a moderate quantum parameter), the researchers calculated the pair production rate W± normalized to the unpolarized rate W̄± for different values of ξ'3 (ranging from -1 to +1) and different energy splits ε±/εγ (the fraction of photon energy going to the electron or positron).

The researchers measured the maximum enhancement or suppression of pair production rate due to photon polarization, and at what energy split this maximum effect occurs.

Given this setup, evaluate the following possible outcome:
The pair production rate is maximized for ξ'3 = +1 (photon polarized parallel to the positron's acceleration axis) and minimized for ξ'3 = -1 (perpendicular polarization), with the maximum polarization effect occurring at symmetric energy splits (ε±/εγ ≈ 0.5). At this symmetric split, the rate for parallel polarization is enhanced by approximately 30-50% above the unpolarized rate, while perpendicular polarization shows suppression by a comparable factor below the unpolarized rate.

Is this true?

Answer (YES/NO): NO